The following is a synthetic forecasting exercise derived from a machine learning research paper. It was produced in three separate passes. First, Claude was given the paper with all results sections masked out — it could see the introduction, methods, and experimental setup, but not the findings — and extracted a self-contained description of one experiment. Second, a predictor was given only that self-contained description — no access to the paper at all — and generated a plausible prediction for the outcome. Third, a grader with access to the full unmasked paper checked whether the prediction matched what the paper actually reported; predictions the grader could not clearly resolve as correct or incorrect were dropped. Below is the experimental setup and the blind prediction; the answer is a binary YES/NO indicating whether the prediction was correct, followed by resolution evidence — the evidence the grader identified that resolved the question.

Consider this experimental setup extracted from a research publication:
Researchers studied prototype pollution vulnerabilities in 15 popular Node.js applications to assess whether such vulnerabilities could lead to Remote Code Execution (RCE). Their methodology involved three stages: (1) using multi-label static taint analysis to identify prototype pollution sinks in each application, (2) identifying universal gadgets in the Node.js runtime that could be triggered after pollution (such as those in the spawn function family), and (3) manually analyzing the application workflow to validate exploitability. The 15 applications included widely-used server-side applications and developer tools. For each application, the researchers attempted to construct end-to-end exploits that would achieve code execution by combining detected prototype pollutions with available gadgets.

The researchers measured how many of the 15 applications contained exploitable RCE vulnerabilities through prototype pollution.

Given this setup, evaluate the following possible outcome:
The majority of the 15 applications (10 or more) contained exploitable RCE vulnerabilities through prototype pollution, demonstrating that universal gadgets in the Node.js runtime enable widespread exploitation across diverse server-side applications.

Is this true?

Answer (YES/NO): NO